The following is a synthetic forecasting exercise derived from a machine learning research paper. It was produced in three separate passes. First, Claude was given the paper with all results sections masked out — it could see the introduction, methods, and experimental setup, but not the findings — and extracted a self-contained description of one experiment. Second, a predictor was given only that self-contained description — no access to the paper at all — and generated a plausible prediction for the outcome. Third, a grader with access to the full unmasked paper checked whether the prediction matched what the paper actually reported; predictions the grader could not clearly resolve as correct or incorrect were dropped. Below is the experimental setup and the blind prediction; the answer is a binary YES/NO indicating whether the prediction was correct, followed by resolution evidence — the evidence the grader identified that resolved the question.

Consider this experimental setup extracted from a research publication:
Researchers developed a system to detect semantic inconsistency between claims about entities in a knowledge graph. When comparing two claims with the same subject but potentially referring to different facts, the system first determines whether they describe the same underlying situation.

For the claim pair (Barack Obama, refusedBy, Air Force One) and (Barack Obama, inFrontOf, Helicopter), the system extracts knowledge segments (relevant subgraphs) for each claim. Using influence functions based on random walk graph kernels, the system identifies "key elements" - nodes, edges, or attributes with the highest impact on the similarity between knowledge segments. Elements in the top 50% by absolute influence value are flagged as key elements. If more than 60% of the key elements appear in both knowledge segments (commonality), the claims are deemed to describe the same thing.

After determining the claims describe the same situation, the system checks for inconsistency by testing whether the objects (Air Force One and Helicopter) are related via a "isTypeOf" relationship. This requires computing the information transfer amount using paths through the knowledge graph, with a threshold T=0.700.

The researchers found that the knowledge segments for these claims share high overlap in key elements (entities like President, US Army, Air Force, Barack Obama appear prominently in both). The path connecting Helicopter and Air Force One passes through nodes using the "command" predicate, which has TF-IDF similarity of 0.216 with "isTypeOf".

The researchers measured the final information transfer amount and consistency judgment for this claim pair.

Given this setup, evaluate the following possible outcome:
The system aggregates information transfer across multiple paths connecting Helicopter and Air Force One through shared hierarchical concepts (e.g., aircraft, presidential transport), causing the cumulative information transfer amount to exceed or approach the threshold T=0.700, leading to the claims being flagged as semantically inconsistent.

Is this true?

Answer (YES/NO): NO